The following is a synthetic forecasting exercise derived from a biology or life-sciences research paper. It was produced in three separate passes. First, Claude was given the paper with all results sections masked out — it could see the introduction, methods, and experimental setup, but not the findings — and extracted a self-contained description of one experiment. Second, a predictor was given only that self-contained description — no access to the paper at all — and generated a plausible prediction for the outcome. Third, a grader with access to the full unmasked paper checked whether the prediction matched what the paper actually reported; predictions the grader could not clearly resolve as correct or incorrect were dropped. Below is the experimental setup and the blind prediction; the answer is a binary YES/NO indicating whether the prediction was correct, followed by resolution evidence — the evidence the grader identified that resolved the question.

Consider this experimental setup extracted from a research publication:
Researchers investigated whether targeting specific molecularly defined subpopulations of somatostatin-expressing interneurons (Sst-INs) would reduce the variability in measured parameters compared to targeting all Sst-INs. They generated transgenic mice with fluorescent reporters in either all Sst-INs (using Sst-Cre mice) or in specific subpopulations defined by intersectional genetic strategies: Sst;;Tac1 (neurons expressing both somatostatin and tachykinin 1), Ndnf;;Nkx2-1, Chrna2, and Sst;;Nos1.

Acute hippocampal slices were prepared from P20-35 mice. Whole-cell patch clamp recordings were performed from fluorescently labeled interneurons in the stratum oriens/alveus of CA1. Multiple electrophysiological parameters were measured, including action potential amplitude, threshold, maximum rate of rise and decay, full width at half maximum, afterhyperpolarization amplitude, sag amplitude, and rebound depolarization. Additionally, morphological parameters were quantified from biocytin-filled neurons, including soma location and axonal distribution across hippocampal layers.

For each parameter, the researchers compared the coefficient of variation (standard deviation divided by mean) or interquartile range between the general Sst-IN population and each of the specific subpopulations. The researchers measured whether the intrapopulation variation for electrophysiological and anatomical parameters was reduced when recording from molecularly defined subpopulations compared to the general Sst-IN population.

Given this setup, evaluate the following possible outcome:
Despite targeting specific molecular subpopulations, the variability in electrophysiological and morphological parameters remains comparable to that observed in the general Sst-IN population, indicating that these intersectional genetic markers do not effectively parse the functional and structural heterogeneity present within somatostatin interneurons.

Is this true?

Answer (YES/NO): NO